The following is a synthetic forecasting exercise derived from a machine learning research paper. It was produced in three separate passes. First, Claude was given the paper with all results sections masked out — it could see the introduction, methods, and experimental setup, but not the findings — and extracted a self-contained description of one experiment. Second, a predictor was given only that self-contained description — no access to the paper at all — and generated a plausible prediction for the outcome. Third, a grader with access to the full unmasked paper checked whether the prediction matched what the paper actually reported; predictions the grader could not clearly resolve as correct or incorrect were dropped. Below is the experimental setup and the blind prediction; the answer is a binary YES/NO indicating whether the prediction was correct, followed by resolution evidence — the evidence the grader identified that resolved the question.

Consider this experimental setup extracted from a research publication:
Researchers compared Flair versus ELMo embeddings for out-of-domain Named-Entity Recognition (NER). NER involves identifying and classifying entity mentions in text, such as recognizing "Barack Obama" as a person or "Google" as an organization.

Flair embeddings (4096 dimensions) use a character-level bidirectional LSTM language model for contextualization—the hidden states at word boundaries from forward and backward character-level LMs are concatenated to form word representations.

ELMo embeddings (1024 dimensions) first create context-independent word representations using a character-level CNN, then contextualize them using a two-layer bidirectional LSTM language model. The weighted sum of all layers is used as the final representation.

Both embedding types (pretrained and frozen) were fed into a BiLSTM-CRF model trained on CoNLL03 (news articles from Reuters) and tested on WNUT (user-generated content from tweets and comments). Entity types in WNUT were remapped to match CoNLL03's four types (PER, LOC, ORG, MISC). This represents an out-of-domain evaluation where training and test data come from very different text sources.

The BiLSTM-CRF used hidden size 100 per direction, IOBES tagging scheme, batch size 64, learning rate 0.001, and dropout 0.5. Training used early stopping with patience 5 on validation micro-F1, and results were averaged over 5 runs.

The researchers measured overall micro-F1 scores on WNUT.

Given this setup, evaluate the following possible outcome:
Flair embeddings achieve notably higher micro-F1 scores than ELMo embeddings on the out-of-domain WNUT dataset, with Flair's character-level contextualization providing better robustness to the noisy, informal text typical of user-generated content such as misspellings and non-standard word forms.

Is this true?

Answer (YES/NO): NO